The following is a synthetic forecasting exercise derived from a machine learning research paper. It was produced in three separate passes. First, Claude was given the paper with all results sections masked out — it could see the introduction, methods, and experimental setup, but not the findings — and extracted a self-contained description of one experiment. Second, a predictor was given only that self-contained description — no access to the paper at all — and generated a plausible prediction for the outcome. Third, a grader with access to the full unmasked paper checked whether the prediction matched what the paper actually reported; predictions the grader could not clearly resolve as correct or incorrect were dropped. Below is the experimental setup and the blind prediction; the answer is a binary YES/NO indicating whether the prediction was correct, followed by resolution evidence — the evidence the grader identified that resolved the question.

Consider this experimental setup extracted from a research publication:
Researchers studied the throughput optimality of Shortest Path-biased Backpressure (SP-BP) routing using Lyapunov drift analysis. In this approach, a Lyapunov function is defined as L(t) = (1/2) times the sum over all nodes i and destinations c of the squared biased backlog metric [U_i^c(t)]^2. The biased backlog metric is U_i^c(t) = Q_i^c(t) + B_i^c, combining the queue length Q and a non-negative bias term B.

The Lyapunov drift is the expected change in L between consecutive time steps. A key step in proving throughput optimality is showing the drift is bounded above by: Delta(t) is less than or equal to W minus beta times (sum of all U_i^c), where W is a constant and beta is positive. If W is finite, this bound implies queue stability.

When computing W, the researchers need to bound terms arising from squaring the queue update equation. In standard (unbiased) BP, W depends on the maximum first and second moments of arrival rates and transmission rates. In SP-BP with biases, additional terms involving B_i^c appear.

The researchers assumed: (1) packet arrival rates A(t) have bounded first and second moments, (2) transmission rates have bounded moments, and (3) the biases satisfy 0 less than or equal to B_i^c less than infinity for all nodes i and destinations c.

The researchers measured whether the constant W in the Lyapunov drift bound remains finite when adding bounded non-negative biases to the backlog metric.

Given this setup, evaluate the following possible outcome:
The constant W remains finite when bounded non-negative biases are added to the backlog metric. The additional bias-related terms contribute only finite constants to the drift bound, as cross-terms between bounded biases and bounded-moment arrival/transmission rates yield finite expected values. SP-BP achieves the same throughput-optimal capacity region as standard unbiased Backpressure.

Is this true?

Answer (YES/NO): YES